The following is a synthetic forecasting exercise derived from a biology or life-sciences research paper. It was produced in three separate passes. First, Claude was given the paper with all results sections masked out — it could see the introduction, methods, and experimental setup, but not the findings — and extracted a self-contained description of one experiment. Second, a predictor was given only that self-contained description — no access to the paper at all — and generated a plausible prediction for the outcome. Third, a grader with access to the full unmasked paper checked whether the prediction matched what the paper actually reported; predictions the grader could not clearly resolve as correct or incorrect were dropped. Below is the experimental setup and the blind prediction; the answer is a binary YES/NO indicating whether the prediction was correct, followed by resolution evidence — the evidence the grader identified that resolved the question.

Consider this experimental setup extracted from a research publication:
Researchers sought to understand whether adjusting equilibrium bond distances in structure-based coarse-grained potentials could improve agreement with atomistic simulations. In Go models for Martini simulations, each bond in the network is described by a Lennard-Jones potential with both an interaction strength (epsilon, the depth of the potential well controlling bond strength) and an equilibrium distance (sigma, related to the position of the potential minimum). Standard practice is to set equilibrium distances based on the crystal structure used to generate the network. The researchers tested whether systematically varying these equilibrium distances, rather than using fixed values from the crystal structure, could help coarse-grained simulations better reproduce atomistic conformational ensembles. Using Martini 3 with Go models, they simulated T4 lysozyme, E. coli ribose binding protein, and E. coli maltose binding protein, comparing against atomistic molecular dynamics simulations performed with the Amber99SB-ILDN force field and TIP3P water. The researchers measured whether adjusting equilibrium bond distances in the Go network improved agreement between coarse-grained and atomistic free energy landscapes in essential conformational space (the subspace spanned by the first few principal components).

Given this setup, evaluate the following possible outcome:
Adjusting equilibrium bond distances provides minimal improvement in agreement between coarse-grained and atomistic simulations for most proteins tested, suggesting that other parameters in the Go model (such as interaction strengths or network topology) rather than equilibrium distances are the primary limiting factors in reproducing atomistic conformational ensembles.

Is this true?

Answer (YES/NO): YES